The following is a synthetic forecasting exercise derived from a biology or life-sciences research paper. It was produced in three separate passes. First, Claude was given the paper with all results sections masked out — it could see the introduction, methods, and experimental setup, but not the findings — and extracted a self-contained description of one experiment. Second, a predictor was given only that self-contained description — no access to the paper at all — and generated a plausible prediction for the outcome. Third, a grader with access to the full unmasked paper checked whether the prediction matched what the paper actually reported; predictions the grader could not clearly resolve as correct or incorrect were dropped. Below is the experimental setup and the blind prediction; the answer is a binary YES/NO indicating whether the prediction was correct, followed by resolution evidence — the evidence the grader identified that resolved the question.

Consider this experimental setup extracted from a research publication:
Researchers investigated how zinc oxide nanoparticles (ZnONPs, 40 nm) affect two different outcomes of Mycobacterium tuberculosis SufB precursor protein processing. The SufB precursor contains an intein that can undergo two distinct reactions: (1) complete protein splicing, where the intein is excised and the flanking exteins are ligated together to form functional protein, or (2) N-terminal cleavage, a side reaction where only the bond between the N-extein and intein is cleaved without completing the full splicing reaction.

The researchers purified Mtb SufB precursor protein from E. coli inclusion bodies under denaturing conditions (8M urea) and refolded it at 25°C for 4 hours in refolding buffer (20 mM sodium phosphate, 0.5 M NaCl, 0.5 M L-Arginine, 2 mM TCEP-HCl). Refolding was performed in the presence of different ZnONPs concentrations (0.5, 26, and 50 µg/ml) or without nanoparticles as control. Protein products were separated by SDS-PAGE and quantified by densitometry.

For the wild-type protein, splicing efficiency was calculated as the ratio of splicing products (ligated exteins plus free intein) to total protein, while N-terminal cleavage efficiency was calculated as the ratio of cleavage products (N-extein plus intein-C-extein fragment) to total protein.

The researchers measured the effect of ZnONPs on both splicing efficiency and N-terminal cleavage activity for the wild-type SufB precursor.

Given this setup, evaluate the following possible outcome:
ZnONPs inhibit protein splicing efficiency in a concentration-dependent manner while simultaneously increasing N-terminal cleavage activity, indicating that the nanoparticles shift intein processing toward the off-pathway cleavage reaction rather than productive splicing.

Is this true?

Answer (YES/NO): NO